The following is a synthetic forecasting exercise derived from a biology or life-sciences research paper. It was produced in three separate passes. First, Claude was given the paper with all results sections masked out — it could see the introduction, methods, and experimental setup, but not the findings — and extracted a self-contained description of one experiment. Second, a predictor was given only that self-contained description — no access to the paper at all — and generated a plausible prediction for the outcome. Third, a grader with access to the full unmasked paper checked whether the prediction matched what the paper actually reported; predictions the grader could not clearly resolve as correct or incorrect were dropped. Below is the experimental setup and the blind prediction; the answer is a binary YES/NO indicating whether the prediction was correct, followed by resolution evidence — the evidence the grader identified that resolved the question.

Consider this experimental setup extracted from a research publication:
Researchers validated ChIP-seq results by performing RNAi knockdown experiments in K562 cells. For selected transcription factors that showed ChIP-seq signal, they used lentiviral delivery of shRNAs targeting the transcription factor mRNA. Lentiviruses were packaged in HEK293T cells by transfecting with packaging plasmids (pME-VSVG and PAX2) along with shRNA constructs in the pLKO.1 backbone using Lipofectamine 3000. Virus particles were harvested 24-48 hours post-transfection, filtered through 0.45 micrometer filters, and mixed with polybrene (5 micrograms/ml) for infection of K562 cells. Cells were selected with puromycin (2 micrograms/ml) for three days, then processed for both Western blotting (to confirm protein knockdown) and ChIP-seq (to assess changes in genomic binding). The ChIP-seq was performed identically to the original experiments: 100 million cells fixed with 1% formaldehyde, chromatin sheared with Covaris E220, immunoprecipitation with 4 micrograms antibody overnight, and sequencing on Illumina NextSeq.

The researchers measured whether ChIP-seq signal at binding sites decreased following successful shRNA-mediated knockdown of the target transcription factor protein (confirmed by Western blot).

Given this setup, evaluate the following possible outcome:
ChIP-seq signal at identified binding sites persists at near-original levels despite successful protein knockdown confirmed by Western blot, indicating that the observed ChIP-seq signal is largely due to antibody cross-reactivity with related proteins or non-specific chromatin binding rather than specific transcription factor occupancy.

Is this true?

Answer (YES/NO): NO